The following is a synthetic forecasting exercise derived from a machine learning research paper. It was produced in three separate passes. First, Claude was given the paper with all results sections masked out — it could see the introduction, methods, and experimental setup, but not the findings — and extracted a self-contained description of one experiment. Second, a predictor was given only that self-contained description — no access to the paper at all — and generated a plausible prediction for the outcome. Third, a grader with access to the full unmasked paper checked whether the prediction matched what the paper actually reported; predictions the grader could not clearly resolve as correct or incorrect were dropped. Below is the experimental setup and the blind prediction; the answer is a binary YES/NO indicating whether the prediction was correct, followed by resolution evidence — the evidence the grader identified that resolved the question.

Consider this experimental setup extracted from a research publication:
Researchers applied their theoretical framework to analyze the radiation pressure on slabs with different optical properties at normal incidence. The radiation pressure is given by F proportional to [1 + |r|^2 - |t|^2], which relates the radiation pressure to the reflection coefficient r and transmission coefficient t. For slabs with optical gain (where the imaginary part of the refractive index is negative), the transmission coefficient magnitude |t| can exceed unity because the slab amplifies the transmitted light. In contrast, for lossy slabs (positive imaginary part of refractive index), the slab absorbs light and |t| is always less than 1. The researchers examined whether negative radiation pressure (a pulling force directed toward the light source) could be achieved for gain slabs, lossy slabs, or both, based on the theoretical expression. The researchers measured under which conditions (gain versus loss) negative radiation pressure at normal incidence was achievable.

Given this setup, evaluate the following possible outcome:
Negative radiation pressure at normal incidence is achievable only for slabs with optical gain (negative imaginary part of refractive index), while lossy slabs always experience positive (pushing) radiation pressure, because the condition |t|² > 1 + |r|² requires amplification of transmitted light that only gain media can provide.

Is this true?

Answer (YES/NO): YES